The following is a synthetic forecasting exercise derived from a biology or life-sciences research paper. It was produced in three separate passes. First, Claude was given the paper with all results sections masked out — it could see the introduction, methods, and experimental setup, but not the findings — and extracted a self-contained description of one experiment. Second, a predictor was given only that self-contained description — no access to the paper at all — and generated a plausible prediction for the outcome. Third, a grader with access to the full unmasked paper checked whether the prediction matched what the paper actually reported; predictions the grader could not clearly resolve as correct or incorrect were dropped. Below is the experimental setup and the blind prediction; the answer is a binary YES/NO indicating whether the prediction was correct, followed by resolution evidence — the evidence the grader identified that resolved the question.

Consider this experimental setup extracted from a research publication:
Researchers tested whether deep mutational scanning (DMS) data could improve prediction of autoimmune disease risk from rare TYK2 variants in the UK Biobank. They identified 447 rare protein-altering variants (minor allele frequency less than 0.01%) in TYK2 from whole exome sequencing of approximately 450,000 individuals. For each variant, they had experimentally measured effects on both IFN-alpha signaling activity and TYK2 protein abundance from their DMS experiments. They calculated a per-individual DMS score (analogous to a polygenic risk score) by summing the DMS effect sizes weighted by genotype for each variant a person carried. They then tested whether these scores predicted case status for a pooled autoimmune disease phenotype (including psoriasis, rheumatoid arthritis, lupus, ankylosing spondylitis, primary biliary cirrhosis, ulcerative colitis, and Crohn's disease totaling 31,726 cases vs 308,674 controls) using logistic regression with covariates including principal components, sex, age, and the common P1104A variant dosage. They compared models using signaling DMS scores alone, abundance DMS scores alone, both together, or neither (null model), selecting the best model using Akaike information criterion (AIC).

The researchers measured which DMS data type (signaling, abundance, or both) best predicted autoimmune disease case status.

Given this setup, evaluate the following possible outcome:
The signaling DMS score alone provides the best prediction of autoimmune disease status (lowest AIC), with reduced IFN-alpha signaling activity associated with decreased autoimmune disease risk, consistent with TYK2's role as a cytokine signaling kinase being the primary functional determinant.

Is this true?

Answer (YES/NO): NO